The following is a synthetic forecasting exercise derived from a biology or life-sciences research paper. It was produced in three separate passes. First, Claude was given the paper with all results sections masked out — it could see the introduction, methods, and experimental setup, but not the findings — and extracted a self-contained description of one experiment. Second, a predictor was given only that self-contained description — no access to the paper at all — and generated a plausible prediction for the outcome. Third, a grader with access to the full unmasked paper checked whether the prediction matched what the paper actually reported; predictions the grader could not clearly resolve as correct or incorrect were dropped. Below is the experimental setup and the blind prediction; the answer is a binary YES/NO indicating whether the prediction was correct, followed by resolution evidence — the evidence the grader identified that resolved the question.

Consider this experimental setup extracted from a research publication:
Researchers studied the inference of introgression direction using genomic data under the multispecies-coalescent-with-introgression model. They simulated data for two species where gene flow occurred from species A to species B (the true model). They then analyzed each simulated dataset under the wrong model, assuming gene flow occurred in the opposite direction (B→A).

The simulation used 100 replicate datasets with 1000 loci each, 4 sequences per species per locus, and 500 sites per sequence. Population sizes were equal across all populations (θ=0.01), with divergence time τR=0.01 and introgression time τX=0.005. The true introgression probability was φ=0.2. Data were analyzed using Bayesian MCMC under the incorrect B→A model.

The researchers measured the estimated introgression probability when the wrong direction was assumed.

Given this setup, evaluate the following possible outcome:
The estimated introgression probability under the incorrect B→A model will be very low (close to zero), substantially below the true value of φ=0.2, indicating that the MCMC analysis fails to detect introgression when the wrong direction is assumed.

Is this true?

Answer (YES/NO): NO